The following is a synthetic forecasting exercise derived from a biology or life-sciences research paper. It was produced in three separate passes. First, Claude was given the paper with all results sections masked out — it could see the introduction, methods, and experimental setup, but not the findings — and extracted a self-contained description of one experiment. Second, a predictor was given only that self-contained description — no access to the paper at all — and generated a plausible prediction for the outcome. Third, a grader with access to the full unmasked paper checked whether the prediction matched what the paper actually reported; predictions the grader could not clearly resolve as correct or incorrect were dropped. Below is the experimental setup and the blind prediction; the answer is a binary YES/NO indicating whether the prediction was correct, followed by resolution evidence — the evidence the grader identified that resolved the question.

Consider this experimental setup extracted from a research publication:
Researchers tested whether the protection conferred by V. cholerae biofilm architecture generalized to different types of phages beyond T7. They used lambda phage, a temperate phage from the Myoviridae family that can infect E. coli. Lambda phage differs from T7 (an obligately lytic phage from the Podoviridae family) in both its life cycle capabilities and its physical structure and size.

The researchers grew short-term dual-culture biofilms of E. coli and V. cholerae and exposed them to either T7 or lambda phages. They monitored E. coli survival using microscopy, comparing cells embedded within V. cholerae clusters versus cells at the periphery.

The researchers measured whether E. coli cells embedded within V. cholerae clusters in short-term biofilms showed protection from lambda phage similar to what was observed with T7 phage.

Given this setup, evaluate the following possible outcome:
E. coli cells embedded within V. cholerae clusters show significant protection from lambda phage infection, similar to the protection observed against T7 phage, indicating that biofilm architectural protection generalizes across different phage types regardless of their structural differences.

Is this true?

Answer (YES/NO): YES